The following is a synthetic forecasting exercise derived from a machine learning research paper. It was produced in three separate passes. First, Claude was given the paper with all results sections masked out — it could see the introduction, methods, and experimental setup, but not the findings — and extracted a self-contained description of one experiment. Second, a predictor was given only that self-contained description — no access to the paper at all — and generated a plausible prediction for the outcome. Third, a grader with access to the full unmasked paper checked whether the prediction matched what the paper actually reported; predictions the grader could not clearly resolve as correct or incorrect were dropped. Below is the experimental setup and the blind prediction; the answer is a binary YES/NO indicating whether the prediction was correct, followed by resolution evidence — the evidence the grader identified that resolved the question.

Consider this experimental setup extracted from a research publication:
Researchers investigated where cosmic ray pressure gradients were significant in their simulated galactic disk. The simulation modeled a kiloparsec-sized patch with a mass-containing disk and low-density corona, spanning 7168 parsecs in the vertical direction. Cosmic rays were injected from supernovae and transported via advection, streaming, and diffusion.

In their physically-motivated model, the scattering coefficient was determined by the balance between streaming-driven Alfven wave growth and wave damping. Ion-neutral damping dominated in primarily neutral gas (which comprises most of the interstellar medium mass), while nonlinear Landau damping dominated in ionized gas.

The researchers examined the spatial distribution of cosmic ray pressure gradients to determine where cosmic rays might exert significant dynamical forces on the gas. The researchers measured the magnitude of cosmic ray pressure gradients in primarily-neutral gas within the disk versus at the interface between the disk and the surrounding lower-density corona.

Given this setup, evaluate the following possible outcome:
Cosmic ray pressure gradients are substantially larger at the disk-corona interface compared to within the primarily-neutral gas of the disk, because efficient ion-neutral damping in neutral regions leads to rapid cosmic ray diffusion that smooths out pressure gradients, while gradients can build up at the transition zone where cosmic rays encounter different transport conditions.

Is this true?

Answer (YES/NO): YES